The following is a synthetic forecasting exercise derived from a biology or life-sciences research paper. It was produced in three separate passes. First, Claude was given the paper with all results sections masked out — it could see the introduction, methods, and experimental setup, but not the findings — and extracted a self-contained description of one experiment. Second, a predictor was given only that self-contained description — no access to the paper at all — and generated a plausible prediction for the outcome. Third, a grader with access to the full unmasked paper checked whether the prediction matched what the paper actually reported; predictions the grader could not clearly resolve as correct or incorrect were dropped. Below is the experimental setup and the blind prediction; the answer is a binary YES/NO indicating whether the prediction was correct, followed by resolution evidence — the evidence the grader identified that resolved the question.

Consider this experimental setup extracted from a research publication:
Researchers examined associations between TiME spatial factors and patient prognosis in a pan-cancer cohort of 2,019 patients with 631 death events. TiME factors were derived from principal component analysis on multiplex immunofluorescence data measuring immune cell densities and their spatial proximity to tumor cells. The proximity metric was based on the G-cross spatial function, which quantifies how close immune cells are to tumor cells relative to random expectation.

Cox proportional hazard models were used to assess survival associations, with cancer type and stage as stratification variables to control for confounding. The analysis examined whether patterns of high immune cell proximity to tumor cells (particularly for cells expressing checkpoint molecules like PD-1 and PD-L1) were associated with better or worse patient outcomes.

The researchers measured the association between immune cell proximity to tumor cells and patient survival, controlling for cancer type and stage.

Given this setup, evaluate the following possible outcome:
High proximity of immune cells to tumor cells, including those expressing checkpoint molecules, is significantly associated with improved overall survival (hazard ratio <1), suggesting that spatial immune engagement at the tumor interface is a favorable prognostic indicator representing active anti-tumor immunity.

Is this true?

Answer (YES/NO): NO